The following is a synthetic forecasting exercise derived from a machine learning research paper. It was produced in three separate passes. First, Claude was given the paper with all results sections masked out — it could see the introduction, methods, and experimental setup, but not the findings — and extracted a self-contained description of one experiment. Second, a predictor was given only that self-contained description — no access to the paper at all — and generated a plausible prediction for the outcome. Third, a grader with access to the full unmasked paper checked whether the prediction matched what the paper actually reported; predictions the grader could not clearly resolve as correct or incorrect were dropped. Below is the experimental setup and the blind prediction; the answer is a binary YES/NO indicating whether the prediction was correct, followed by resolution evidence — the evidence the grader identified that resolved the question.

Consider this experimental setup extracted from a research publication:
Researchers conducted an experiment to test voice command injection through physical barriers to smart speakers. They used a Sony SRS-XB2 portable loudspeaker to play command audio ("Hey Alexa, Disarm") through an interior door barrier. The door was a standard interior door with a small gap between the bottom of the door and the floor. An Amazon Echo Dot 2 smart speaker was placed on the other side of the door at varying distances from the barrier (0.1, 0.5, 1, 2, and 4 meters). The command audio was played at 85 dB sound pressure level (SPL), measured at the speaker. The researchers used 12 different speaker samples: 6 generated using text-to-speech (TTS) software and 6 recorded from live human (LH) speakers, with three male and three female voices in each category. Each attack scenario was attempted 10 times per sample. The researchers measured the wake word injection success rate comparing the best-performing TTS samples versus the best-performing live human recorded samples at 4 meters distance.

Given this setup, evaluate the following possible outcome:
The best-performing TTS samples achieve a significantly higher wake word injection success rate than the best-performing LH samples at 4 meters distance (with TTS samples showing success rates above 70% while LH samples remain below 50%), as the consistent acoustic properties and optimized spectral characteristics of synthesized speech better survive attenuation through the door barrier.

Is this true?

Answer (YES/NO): YES